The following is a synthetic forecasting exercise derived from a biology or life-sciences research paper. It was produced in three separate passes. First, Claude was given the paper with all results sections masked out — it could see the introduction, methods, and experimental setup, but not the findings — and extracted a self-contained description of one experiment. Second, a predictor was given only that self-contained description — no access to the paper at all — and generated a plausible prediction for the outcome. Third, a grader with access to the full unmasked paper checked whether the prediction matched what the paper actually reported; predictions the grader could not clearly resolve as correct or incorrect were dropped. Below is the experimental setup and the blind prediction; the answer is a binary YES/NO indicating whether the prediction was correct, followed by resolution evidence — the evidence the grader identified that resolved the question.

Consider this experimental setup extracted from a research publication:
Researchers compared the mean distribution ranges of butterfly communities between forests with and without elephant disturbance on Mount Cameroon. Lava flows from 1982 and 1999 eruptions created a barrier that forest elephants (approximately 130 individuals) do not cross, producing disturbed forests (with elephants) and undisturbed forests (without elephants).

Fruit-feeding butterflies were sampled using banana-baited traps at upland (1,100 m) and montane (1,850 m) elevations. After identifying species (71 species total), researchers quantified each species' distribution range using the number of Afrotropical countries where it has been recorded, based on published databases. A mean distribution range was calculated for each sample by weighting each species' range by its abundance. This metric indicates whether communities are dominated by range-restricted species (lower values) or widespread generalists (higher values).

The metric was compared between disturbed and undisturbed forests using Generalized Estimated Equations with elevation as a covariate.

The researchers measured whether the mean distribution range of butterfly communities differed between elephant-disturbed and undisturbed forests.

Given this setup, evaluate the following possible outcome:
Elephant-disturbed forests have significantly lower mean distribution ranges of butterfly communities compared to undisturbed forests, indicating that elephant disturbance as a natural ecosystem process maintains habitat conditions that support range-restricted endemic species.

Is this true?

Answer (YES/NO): YES